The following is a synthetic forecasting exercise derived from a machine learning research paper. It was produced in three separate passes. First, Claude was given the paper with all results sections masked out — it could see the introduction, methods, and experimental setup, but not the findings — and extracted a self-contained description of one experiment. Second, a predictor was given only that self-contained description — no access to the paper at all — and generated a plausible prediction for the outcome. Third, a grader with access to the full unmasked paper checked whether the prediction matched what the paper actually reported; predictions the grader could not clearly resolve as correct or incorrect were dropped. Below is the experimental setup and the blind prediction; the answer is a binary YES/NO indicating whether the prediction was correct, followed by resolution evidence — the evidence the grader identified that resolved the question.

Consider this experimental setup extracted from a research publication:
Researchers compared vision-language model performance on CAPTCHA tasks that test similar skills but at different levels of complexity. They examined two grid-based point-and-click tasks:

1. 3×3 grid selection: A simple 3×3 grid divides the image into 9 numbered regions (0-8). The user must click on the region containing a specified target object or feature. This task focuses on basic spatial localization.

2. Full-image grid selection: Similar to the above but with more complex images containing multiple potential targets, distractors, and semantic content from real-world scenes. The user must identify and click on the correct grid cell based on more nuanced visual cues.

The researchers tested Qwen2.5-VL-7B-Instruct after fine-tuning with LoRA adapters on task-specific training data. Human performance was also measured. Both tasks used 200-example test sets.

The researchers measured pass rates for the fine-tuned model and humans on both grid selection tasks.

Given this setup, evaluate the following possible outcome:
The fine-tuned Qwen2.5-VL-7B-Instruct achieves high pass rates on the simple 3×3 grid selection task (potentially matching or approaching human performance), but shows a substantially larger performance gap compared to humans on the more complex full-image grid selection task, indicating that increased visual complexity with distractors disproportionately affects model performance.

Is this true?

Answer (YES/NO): YES